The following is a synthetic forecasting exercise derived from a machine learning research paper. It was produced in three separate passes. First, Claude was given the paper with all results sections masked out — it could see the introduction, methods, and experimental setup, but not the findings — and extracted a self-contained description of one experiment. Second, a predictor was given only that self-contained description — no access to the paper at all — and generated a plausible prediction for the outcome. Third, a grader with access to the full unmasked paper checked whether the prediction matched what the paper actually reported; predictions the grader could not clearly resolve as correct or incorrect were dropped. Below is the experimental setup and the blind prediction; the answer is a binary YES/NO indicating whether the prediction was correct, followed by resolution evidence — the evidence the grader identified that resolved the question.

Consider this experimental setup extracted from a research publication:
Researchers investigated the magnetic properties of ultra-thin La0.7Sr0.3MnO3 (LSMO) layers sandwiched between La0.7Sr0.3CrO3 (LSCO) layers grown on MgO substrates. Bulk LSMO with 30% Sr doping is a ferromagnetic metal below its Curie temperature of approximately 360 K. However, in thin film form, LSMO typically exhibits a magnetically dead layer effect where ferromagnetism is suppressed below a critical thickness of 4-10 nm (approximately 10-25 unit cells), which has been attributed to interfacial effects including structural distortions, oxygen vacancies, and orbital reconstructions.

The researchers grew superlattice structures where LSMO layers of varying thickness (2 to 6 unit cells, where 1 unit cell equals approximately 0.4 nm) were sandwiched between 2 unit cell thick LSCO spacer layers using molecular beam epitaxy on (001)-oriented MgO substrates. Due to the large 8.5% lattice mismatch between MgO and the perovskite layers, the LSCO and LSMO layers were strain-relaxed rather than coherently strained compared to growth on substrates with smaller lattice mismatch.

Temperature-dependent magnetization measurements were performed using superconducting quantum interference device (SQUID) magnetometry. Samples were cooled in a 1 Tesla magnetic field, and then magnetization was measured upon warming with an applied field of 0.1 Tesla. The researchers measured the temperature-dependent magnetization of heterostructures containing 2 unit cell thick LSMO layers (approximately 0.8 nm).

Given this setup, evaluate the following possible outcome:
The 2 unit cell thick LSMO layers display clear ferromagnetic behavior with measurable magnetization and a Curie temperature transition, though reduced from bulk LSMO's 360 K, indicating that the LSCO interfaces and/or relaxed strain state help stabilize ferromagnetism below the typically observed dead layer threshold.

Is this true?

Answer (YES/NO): YES